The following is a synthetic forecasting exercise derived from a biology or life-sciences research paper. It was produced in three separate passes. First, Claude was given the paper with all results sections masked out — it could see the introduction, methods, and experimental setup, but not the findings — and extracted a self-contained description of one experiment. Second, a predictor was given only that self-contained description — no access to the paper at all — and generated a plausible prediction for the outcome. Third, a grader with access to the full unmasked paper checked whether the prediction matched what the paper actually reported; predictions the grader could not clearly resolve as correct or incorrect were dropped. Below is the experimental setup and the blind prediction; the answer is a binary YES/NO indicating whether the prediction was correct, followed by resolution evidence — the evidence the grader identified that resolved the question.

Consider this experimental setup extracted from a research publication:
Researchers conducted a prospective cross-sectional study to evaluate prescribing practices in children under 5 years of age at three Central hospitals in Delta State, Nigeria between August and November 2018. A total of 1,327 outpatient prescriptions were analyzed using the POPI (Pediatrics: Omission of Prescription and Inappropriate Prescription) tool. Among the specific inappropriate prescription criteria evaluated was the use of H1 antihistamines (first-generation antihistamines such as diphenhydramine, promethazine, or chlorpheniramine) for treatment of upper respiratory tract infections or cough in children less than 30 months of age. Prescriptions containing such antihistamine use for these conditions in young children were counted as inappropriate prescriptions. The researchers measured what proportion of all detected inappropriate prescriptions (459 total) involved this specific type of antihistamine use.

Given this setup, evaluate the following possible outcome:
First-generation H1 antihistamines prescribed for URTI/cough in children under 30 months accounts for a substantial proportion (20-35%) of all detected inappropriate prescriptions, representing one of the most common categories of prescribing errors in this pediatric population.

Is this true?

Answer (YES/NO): NO